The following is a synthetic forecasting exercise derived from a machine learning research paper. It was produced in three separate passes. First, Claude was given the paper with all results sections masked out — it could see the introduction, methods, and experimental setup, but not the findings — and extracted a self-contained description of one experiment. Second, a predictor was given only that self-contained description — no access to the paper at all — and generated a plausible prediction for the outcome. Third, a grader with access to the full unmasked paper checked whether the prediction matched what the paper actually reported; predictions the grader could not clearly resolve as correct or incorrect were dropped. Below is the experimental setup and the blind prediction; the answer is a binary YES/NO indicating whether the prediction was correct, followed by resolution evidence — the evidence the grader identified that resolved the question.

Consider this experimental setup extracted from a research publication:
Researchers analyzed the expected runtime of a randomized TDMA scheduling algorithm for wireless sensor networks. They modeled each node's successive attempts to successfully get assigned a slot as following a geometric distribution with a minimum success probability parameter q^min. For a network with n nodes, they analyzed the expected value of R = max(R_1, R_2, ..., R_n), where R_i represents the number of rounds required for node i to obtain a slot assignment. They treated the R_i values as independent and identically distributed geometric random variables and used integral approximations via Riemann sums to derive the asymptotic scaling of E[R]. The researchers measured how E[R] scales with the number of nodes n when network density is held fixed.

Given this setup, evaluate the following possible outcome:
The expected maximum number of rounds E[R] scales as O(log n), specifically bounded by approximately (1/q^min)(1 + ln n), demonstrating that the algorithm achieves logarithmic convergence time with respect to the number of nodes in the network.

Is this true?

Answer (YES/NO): NO